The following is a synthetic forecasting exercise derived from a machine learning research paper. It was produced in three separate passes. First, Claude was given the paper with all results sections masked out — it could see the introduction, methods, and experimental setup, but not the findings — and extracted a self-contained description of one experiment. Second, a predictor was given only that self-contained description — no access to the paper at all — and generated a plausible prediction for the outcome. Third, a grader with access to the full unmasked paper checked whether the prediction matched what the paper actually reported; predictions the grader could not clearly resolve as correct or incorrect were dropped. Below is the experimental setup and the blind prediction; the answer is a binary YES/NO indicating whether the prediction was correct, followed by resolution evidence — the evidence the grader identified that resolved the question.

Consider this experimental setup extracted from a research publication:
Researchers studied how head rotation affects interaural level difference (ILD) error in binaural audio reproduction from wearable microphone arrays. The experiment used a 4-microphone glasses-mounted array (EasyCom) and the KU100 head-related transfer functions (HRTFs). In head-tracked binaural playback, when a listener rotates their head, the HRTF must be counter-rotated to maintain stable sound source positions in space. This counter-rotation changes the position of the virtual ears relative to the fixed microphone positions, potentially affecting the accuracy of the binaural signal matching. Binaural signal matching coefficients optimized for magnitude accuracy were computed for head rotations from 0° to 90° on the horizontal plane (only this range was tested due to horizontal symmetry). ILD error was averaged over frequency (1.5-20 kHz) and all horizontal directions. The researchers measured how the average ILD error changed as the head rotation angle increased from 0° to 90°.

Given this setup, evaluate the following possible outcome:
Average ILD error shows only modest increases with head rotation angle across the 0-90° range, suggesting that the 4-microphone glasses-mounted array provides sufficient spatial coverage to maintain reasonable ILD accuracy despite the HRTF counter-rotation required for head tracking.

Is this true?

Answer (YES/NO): NO